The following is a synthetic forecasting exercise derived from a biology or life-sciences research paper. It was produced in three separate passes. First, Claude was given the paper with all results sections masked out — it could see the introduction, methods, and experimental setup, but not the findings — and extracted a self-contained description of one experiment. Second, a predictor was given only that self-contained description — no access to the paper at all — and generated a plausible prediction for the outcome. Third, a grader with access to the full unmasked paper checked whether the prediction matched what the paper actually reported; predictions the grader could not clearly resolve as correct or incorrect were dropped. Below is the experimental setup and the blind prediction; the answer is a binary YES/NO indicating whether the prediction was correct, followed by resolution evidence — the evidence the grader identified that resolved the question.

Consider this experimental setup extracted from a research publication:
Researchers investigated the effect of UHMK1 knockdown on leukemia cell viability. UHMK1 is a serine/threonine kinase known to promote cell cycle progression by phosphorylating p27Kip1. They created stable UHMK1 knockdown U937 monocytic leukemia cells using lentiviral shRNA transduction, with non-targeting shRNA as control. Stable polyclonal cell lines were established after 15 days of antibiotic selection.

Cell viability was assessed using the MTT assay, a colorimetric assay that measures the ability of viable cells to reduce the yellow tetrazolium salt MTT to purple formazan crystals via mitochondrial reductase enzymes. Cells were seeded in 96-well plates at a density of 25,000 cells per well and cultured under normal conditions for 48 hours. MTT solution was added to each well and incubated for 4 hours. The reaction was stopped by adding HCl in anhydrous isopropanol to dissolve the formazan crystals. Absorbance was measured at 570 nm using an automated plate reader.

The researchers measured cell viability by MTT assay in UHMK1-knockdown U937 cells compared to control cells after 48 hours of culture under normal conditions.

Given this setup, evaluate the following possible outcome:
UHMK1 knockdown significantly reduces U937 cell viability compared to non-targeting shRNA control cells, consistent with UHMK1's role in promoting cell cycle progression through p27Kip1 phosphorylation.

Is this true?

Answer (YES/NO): NO